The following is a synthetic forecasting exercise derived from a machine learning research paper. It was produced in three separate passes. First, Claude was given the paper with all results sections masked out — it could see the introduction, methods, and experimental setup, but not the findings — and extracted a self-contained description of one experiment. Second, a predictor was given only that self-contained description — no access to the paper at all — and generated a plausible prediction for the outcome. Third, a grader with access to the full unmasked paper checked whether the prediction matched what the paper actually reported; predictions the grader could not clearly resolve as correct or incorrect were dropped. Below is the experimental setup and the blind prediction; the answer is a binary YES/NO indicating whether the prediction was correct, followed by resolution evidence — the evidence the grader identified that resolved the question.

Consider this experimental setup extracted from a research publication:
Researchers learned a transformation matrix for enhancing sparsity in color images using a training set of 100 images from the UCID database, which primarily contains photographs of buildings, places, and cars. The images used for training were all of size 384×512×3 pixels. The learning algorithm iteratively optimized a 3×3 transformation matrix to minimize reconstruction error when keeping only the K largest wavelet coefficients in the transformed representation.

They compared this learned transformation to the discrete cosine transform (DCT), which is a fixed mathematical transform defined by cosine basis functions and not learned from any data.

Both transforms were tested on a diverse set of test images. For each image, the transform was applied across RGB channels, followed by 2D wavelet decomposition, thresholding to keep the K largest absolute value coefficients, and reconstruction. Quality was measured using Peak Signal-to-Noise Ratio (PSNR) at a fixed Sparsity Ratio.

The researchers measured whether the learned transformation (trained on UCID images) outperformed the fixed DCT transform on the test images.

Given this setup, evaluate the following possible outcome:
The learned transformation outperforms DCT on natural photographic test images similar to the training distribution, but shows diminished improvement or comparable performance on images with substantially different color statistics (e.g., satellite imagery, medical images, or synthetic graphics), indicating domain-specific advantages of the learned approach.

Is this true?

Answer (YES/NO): NO